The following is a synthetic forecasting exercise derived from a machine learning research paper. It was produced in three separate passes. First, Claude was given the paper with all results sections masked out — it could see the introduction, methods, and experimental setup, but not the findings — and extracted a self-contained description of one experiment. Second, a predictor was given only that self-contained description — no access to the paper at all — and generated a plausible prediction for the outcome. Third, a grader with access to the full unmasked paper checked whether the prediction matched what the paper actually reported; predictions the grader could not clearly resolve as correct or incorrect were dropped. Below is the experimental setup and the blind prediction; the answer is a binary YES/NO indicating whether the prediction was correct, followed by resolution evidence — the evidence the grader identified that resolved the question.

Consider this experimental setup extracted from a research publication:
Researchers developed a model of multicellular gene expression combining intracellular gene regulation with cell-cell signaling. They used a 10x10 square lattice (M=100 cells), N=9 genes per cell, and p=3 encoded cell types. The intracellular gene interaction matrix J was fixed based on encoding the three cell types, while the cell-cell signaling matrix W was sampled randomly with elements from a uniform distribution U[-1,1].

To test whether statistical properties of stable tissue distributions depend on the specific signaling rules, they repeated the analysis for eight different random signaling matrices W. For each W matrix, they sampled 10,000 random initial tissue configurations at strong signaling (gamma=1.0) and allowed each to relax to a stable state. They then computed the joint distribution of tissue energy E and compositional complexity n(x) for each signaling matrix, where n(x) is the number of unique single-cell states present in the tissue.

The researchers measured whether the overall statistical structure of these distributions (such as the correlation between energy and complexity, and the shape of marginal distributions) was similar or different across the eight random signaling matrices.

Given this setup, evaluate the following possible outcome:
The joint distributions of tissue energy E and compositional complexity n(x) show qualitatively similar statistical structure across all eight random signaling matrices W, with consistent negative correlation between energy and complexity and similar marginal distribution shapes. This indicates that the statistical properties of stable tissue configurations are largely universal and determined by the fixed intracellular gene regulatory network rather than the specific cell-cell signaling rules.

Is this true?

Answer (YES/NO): NO